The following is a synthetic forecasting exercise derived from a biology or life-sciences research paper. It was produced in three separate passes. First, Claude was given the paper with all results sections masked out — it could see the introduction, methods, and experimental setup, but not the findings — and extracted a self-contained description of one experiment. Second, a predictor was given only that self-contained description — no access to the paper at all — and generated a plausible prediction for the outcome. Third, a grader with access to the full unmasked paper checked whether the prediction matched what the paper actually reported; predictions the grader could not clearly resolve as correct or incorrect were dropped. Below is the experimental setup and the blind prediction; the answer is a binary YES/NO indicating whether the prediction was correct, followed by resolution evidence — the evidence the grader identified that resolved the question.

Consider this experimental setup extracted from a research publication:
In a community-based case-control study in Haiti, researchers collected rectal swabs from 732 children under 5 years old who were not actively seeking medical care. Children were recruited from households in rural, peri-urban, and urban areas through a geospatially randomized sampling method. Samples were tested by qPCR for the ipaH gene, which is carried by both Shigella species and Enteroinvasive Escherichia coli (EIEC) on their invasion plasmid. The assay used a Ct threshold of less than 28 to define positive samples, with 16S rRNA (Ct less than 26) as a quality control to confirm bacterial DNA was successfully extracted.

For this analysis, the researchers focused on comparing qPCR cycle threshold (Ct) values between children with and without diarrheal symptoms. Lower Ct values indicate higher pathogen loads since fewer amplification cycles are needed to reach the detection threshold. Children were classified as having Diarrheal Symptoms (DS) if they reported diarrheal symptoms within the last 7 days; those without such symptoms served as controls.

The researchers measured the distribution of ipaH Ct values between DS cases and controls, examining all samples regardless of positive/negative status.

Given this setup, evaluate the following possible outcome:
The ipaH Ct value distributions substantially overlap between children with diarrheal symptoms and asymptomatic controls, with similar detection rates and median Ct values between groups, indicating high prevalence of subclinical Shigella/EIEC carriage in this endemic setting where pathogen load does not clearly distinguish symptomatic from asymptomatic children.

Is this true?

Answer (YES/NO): NO